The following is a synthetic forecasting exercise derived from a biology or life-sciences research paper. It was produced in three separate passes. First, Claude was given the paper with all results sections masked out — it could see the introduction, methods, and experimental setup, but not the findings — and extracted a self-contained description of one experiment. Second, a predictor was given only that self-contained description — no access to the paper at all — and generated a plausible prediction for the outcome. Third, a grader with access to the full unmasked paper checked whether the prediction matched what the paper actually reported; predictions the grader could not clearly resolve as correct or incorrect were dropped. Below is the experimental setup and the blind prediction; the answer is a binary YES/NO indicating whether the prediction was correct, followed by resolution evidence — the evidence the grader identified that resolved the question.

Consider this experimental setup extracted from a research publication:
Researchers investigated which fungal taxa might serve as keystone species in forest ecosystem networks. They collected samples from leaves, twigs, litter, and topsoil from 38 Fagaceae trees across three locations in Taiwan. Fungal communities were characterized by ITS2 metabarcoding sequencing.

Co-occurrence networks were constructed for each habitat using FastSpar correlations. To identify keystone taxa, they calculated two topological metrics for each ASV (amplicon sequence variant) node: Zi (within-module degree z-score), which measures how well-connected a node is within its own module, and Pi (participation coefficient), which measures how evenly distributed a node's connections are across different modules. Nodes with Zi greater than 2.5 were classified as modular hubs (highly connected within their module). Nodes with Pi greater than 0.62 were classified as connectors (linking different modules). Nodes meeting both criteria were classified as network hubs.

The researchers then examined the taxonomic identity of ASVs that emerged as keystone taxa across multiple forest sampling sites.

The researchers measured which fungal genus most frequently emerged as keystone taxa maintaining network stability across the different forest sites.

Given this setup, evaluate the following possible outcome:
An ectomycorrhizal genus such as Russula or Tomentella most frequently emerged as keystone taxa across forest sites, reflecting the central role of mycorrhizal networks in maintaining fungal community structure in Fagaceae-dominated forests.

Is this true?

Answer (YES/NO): NO